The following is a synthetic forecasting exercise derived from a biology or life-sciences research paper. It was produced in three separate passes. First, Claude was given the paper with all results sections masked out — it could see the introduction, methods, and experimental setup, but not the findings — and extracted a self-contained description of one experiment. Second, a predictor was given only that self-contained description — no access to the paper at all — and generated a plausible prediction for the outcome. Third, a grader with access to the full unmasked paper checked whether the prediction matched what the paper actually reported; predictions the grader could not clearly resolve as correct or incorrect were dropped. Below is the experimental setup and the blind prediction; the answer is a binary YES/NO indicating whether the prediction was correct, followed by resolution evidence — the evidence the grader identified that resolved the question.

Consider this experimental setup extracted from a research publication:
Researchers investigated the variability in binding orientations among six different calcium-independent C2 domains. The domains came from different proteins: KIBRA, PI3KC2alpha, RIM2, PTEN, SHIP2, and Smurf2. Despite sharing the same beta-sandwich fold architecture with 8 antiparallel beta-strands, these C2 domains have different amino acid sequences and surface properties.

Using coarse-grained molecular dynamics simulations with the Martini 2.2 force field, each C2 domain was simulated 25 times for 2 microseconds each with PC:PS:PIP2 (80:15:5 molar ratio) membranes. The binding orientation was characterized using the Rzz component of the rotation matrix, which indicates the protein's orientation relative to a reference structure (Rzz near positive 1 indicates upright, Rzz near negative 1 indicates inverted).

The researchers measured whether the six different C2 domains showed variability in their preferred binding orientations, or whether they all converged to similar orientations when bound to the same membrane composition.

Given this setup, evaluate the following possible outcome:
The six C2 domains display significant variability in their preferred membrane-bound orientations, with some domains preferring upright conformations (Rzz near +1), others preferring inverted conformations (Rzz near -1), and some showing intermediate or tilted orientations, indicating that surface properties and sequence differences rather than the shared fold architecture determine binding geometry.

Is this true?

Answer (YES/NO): NO